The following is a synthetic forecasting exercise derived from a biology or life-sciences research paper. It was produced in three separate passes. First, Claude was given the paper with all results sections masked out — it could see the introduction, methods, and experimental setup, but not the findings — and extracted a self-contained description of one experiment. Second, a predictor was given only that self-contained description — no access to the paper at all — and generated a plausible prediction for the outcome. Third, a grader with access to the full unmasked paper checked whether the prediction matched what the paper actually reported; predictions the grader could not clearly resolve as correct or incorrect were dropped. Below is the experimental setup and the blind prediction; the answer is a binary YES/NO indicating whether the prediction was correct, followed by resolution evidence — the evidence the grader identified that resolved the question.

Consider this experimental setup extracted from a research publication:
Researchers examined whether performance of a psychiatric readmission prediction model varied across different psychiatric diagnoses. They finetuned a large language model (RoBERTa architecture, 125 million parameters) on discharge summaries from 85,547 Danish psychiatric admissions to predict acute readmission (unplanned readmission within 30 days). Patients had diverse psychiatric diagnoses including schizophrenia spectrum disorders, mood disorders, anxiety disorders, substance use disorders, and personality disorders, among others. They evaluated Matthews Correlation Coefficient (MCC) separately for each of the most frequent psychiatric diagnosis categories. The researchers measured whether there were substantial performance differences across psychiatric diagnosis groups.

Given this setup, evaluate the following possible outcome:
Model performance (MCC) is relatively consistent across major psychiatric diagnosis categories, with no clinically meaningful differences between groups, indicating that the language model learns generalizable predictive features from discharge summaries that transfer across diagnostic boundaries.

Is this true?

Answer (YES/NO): NO